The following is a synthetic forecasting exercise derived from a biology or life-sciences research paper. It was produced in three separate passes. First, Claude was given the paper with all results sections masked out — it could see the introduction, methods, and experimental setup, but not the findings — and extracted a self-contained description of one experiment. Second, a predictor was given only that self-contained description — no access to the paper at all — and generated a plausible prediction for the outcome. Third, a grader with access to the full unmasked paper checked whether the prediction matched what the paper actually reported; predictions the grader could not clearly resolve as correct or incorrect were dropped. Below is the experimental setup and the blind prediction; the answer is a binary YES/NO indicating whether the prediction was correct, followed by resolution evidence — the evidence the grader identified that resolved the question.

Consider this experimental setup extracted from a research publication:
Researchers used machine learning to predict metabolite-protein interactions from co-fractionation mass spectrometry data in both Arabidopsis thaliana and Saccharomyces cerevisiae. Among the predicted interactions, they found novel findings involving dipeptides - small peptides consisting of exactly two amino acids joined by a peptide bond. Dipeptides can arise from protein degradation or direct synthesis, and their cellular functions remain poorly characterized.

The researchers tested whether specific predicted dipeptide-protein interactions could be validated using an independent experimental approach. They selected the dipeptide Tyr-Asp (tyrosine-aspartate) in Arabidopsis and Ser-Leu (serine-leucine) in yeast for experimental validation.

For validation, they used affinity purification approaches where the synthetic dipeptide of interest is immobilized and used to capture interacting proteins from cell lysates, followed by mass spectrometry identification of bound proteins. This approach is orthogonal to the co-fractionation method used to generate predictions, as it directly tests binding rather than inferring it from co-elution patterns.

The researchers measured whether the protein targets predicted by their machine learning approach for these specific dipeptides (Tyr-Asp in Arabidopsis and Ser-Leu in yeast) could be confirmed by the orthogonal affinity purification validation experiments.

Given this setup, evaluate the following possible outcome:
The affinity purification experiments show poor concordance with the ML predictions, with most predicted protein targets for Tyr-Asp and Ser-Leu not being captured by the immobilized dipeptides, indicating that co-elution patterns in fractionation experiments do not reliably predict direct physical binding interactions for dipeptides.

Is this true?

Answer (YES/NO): NO